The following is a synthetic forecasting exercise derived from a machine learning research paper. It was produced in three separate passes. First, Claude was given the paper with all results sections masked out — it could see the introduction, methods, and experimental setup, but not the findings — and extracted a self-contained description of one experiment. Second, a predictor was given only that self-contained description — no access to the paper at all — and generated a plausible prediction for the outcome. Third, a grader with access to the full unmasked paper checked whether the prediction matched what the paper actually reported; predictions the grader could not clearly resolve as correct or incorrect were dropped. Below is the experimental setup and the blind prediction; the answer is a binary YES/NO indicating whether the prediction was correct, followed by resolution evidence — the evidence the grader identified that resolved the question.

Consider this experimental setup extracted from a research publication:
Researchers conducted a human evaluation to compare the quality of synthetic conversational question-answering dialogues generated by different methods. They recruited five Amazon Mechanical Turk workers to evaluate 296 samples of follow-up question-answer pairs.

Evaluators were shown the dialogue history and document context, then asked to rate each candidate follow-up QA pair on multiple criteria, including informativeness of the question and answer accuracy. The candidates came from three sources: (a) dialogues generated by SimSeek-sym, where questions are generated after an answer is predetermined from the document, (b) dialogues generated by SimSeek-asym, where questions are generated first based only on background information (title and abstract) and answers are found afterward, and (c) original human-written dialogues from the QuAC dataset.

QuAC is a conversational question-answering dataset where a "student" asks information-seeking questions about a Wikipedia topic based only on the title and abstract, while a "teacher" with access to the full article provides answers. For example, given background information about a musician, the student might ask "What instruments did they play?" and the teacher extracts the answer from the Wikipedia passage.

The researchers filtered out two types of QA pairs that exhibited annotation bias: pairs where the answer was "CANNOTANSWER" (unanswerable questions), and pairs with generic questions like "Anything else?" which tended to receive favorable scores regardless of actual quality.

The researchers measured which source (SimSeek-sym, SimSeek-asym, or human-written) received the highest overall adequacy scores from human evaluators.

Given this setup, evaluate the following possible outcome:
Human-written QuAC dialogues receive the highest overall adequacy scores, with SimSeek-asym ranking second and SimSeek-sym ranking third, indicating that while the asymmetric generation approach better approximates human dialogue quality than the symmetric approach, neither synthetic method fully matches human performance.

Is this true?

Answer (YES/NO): NO